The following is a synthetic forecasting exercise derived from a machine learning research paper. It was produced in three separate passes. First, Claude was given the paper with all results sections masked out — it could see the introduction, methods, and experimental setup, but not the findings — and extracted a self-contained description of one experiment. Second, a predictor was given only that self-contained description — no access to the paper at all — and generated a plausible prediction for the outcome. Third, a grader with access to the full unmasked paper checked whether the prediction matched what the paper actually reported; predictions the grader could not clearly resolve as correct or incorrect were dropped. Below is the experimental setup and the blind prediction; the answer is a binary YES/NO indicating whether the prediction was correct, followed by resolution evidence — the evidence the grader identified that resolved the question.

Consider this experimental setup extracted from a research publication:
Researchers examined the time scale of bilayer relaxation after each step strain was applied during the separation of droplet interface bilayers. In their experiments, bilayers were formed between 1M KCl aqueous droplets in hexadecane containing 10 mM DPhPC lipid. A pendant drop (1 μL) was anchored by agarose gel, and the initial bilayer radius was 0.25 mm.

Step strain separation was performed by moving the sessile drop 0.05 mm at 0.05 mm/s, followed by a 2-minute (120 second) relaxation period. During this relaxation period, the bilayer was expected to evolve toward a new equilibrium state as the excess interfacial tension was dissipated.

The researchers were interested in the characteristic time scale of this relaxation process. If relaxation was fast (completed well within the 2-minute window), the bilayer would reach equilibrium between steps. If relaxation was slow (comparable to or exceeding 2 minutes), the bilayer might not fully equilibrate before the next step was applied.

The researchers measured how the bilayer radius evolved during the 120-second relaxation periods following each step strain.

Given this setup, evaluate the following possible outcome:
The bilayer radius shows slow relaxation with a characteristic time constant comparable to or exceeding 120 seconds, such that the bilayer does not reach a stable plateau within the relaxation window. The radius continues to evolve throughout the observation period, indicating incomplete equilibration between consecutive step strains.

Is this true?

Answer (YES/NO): NO